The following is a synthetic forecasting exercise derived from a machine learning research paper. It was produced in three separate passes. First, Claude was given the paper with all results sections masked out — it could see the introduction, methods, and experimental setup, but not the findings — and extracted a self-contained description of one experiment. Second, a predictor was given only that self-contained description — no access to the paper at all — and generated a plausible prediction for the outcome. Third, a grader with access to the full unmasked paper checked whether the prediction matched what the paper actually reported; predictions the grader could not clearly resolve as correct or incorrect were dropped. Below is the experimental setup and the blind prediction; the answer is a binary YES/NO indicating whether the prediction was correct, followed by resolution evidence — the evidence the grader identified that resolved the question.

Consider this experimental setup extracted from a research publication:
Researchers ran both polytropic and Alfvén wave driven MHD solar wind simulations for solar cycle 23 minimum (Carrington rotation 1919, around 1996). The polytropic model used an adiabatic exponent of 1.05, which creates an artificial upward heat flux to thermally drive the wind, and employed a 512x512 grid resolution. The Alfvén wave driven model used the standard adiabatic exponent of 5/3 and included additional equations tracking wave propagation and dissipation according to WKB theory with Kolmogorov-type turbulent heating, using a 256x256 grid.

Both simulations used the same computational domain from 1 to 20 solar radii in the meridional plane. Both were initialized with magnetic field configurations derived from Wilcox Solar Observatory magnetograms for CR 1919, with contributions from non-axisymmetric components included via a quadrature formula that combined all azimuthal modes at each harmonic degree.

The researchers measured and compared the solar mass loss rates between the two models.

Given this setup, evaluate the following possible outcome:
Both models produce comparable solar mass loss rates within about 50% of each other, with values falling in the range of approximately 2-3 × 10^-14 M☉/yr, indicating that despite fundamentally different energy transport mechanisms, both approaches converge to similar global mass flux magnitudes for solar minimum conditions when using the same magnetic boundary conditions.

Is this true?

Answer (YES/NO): YES